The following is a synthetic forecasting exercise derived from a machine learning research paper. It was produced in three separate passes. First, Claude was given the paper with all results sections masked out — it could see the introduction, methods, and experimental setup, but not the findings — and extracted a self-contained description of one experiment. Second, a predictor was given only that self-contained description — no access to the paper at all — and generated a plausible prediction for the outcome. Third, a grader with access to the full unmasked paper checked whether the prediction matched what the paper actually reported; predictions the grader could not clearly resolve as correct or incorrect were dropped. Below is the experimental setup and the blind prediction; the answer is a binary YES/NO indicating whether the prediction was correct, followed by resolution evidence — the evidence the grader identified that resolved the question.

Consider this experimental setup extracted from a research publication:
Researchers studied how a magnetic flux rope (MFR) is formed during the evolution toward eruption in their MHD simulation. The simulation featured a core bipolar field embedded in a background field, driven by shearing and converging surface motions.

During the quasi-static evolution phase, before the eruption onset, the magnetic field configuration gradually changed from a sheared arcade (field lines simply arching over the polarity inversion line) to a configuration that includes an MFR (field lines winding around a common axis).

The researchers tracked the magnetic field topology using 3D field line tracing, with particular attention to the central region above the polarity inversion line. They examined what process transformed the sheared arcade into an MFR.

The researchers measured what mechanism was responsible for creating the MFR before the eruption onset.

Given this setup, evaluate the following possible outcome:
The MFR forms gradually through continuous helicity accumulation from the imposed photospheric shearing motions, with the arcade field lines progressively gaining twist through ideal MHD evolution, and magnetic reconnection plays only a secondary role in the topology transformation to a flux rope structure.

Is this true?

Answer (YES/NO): NO